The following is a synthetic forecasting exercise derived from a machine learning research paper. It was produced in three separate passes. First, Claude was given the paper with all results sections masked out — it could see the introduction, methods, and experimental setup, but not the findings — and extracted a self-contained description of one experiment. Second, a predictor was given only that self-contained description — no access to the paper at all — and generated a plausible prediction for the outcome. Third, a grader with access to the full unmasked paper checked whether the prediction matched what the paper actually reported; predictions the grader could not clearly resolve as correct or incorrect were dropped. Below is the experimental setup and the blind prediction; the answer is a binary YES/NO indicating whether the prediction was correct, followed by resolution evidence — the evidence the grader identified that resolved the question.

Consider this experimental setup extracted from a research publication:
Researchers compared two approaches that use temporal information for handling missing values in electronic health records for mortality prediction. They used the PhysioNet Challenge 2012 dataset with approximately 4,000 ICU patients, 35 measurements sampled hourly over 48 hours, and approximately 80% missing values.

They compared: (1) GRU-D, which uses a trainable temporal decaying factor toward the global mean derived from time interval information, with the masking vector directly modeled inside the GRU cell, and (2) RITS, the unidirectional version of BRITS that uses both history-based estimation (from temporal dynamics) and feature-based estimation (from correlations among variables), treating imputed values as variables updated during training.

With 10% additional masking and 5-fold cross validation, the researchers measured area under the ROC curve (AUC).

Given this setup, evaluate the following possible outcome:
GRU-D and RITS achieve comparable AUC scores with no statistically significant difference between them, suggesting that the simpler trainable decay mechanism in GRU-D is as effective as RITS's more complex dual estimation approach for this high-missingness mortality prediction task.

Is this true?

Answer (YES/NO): YES